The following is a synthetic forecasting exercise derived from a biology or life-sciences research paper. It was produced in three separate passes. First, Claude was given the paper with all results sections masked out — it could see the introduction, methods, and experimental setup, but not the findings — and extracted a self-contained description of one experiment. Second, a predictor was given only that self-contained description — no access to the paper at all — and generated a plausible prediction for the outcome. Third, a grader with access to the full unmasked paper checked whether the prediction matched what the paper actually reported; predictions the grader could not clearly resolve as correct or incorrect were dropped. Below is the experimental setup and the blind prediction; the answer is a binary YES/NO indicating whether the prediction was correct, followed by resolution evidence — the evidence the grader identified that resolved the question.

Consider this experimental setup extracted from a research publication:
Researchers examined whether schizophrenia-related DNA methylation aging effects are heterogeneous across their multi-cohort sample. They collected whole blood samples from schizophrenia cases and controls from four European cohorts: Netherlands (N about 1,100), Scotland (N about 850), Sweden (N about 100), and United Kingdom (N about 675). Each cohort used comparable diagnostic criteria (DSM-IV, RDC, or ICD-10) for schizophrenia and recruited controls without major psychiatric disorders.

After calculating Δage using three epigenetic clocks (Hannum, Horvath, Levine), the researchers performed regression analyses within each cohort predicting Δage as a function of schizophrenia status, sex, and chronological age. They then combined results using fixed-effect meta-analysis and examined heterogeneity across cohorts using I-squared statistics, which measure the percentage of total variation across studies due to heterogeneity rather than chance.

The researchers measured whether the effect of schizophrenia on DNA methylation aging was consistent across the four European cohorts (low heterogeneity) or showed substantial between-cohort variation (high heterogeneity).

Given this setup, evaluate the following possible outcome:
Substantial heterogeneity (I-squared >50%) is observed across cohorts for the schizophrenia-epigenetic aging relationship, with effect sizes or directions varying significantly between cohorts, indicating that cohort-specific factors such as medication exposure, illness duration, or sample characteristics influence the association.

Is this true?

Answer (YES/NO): NO